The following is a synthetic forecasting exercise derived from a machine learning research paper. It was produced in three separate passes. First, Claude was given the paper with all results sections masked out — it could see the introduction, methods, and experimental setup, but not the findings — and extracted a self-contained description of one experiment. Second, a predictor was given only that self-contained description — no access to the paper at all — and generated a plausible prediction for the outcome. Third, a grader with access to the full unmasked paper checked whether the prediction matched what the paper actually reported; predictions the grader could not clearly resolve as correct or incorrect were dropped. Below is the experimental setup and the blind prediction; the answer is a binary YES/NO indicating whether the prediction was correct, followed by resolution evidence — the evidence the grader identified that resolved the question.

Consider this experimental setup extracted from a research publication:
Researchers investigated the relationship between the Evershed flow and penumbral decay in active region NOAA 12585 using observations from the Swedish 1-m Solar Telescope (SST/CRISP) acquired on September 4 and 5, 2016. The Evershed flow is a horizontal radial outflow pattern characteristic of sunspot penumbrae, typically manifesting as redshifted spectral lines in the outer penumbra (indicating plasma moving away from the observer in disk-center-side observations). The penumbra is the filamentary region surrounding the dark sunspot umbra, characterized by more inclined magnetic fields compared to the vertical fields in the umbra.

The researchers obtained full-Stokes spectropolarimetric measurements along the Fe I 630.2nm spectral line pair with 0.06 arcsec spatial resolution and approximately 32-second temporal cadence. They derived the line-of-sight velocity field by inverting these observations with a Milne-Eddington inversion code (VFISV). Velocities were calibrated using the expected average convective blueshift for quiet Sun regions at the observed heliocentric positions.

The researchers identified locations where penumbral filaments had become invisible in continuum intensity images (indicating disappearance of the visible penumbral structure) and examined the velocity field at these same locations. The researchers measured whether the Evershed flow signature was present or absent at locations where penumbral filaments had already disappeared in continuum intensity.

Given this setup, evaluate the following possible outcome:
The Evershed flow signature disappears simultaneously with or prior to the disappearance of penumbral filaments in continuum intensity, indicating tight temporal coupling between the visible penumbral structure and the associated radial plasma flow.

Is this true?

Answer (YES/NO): NO